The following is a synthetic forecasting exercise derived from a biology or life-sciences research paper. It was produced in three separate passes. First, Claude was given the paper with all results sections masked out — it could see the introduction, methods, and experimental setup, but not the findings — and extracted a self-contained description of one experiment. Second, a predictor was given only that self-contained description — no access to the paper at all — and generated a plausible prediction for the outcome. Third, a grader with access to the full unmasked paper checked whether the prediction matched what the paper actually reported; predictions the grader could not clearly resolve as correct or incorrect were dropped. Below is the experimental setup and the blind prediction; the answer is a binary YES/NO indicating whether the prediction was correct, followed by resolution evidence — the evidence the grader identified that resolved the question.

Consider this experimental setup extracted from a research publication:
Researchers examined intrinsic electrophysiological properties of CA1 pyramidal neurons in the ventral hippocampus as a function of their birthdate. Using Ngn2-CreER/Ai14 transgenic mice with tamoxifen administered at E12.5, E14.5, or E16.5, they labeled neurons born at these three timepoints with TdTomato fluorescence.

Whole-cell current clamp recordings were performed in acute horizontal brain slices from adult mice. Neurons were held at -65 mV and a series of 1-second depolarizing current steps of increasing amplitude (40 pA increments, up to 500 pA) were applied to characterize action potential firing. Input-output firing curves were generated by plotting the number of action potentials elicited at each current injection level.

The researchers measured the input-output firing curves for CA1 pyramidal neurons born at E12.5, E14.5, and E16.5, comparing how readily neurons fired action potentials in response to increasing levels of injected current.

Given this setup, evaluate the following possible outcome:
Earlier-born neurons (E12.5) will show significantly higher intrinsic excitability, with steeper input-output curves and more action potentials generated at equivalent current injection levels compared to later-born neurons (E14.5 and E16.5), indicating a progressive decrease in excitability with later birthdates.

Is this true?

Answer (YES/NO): NO